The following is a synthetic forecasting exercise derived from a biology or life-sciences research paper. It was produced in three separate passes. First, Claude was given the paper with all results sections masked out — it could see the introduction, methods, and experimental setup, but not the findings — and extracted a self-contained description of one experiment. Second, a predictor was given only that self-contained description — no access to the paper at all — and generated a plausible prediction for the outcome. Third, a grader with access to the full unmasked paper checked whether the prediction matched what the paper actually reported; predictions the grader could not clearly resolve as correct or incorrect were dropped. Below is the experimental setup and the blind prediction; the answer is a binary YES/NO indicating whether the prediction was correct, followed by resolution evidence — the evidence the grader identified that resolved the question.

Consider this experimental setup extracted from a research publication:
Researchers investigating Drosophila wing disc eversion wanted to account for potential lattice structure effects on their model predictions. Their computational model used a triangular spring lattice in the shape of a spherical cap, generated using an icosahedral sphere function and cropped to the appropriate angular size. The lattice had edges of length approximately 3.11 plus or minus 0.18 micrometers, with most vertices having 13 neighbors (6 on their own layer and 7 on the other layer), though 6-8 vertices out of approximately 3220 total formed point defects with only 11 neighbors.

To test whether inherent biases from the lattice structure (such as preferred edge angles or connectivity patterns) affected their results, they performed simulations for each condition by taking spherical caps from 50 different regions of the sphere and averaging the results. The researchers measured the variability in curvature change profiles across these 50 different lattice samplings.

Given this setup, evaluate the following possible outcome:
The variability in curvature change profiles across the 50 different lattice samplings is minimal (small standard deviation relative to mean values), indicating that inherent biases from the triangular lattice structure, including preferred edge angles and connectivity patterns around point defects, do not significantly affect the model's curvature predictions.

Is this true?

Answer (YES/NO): YES